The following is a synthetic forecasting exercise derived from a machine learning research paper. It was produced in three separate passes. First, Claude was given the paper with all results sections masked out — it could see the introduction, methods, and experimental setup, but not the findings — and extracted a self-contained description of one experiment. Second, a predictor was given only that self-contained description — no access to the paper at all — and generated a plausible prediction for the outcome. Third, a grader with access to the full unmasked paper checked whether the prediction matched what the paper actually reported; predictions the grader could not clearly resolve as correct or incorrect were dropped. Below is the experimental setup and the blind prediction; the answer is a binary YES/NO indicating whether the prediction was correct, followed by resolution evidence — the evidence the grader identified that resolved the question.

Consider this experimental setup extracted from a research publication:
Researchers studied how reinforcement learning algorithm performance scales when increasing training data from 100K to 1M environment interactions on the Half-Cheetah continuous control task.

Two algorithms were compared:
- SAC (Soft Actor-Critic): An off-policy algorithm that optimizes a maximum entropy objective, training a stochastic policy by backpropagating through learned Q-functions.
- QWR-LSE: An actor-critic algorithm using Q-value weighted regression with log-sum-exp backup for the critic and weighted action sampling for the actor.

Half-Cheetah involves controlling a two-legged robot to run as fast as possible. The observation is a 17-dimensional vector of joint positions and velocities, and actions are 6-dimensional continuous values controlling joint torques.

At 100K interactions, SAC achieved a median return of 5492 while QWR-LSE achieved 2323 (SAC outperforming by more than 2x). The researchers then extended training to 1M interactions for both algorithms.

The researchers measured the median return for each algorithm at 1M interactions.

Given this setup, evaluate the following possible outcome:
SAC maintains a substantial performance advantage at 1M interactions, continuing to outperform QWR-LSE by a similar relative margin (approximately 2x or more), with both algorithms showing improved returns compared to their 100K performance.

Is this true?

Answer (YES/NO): YES